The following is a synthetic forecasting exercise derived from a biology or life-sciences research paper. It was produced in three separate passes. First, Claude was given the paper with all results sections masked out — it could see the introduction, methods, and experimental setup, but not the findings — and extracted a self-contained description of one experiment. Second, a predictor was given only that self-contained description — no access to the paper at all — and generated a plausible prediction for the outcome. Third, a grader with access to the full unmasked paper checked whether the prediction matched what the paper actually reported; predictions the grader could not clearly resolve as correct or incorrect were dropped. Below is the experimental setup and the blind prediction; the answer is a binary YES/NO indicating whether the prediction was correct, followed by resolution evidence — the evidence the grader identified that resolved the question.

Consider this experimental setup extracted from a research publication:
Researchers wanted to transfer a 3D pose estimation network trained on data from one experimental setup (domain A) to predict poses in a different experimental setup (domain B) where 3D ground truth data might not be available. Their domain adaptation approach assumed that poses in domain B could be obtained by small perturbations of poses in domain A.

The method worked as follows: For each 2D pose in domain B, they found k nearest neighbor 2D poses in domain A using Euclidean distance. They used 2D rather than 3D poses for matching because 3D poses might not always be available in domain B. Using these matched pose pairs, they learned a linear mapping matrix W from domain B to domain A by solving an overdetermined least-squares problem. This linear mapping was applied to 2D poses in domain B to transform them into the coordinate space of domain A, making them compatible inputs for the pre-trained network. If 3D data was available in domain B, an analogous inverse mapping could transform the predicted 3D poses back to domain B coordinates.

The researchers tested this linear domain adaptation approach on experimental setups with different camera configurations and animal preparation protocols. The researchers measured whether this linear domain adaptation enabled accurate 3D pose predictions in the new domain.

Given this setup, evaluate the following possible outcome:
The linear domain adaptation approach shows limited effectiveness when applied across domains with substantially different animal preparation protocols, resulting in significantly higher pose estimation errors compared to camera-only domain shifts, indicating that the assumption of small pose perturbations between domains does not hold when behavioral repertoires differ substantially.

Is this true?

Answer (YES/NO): NO